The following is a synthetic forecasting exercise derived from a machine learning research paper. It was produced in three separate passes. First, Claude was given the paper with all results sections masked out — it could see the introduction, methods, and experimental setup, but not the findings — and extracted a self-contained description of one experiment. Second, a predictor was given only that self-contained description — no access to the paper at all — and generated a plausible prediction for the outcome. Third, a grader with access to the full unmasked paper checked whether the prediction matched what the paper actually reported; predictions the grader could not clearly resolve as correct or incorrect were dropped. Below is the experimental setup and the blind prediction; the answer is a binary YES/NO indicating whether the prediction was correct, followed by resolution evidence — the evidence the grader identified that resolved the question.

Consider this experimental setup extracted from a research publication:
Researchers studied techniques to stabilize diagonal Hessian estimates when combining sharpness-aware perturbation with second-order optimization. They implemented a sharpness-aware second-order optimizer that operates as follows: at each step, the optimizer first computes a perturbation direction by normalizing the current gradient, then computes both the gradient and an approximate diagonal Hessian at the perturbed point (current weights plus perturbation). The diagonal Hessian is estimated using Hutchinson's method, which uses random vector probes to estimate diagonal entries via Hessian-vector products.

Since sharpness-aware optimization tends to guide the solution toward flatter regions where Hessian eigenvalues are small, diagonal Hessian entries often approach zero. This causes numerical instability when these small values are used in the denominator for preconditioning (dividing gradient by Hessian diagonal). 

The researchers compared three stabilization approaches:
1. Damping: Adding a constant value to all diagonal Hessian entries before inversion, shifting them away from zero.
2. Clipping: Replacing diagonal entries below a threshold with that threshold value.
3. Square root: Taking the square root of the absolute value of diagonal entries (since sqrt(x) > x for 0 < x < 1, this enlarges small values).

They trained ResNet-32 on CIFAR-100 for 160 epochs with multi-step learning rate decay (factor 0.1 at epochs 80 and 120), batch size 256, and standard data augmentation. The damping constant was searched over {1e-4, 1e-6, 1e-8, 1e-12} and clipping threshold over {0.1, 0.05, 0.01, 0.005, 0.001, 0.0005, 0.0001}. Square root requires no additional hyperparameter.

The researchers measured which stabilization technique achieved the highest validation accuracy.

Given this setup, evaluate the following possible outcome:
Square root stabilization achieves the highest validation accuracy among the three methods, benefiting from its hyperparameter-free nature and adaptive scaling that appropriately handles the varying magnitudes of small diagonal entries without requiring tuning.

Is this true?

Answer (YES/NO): YES